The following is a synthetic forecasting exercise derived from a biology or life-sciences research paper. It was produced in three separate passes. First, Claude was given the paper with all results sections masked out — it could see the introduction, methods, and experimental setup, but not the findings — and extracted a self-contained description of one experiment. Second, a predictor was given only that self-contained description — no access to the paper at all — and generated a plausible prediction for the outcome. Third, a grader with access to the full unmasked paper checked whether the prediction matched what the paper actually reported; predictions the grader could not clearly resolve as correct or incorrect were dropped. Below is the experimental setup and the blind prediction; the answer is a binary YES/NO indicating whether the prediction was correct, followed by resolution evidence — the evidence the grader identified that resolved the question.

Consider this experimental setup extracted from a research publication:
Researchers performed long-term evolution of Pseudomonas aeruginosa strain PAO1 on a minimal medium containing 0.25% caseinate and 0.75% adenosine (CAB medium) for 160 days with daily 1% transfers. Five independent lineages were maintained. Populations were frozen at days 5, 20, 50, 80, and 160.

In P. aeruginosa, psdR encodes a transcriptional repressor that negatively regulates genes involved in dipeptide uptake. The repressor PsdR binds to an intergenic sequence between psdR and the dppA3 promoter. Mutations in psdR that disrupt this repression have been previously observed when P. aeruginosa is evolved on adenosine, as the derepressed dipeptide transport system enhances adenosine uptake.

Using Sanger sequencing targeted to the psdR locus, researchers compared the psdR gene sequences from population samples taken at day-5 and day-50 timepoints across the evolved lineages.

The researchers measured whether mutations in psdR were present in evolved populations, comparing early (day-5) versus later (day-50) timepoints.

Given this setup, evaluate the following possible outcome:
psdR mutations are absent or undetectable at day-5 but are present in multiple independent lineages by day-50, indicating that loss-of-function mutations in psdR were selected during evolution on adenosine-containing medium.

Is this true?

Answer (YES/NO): YES